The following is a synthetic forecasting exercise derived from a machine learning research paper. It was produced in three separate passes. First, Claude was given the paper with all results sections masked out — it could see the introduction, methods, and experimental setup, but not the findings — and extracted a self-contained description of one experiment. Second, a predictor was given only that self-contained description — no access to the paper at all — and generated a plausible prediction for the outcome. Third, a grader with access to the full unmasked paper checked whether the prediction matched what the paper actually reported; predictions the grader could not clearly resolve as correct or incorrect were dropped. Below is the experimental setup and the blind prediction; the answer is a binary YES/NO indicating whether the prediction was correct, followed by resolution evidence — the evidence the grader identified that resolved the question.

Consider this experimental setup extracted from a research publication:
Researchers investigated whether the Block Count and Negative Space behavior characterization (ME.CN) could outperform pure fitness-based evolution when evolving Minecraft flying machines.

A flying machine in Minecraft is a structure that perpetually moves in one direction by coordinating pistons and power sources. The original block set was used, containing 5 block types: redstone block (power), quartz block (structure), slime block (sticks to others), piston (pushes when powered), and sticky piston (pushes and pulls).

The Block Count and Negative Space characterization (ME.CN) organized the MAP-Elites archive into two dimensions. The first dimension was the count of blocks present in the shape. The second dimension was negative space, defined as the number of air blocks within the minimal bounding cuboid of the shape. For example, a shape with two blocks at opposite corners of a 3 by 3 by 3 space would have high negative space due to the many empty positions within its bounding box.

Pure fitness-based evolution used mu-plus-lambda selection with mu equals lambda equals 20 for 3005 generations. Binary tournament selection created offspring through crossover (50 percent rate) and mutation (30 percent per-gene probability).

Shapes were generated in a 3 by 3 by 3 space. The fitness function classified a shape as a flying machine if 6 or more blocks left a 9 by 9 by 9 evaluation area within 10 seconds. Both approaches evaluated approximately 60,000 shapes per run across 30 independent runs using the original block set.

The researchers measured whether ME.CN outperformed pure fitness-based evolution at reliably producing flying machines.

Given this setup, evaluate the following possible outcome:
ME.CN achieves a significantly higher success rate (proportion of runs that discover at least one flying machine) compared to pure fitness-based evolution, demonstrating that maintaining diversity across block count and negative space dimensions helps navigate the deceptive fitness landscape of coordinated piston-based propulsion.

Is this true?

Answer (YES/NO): NO